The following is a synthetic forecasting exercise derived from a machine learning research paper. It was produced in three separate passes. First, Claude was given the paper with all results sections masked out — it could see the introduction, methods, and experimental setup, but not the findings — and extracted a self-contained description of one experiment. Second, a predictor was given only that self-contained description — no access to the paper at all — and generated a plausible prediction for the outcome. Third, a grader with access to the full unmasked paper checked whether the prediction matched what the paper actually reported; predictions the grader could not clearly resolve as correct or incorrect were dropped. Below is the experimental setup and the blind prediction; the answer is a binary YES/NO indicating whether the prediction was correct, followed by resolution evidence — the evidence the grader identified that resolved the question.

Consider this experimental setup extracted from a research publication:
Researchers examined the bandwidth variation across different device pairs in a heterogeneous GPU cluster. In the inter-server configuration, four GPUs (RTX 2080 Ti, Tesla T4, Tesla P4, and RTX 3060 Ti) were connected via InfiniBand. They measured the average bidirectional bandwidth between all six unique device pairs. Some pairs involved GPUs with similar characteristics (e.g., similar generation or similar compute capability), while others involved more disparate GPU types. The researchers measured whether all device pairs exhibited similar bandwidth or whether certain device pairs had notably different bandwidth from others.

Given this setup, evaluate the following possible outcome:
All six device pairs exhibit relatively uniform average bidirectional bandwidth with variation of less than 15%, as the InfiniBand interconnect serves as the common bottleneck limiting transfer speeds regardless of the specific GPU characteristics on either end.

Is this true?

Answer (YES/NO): NO